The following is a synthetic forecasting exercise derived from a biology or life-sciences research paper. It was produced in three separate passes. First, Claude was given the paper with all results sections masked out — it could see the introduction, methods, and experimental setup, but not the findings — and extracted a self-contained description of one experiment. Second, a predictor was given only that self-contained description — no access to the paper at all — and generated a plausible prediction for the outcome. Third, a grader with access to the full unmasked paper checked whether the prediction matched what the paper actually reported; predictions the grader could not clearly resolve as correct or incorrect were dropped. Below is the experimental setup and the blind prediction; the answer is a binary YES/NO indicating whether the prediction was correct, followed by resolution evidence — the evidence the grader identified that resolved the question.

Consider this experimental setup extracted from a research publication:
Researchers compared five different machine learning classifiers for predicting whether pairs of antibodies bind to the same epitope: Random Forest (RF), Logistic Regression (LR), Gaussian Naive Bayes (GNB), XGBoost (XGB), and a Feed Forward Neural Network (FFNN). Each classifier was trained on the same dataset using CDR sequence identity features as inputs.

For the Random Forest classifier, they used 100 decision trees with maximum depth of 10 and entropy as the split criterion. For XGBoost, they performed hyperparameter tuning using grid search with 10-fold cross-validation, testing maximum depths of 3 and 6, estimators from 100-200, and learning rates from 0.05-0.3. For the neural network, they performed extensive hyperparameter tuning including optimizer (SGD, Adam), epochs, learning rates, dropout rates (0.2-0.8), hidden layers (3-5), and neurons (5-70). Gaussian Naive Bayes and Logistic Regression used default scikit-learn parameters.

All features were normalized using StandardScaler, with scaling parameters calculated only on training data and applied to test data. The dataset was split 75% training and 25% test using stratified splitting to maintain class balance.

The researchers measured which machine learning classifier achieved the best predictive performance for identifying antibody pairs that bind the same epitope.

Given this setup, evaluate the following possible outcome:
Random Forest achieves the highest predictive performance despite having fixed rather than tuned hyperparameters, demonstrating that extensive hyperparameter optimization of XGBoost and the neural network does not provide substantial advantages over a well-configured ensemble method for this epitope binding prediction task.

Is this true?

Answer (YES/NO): NO